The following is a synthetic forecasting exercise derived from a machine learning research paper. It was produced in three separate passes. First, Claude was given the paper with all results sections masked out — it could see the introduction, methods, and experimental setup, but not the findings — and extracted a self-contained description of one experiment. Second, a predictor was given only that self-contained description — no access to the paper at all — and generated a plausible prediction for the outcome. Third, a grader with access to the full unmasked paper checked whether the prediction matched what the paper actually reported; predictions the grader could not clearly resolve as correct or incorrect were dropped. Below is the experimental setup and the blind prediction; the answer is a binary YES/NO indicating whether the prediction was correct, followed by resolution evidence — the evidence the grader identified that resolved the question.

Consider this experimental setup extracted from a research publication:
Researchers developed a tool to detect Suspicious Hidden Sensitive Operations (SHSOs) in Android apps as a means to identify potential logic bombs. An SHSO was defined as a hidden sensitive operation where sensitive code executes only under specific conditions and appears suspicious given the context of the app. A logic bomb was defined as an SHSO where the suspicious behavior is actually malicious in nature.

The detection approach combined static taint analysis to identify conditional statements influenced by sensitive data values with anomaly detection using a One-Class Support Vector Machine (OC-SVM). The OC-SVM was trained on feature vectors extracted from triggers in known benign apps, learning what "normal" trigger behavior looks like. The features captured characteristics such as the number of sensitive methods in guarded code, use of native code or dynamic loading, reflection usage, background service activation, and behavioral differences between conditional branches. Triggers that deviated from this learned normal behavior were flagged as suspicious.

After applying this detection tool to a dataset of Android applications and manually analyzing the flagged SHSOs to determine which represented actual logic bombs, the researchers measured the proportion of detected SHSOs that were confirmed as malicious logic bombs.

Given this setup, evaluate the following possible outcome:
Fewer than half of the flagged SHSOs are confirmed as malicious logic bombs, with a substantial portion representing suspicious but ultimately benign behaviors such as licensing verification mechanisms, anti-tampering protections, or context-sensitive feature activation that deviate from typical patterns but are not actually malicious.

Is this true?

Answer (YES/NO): YES